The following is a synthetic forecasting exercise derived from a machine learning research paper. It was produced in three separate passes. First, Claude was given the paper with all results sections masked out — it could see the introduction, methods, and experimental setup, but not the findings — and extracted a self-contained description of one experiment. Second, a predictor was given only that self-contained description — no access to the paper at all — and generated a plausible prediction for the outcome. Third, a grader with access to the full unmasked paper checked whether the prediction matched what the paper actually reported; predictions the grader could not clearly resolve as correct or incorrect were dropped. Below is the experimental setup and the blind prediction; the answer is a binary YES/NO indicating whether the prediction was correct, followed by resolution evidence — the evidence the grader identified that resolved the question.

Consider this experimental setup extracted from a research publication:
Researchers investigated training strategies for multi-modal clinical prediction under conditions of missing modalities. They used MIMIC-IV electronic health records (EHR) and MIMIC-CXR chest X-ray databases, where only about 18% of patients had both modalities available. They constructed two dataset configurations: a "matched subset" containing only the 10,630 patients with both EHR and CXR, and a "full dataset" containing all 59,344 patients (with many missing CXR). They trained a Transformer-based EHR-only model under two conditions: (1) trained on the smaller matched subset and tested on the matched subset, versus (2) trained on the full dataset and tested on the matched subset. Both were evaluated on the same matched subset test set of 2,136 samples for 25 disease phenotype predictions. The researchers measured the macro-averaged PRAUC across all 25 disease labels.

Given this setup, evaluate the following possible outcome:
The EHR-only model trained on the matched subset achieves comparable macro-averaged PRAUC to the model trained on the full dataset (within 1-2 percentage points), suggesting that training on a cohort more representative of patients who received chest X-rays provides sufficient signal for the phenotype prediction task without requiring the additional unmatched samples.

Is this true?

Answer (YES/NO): NO